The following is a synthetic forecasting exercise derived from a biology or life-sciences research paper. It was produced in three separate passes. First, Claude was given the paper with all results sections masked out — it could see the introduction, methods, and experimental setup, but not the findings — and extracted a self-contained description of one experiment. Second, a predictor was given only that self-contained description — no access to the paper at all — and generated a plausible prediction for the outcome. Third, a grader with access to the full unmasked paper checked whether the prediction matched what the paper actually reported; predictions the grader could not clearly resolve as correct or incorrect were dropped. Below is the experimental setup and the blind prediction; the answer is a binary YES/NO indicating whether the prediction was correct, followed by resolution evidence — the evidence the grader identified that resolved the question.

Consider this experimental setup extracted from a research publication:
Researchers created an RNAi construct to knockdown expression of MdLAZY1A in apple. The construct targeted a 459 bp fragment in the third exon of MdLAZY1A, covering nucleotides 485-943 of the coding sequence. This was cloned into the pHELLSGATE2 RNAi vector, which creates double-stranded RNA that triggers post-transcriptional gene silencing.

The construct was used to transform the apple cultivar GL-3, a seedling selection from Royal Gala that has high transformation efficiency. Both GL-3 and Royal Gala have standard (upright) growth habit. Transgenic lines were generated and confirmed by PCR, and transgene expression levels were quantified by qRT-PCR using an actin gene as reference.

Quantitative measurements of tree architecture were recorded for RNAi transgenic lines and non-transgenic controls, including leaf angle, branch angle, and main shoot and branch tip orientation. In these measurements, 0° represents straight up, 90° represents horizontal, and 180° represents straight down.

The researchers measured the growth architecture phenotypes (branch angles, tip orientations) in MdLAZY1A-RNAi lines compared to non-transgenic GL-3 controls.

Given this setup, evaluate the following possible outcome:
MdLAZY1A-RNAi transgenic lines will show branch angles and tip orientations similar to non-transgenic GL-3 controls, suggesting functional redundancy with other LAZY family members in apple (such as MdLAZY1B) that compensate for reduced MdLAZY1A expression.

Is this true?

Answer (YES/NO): NO